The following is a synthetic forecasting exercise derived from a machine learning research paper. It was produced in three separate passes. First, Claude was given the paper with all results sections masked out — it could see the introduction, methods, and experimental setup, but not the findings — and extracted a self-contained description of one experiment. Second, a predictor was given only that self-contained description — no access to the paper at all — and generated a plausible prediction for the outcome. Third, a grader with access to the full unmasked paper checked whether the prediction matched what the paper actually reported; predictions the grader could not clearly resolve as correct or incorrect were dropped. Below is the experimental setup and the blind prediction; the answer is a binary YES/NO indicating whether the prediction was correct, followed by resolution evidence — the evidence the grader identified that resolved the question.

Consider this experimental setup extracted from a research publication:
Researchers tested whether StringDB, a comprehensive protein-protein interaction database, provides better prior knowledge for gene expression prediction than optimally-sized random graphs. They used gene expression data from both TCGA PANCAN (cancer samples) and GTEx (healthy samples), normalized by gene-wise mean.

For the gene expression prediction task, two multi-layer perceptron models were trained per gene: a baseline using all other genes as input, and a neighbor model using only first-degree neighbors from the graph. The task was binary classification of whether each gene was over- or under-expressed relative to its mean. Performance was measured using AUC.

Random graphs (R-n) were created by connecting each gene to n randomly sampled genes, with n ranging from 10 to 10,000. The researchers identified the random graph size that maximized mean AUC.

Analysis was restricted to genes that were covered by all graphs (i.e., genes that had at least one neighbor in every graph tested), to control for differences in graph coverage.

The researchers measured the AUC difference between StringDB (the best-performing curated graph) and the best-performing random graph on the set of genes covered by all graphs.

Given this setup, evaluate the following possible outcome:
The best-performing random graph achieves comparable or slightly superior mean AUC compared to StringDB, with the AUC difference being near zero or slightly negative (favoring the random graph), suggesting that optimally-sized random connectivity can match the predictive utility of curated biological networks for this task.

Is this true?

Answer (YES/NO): NO